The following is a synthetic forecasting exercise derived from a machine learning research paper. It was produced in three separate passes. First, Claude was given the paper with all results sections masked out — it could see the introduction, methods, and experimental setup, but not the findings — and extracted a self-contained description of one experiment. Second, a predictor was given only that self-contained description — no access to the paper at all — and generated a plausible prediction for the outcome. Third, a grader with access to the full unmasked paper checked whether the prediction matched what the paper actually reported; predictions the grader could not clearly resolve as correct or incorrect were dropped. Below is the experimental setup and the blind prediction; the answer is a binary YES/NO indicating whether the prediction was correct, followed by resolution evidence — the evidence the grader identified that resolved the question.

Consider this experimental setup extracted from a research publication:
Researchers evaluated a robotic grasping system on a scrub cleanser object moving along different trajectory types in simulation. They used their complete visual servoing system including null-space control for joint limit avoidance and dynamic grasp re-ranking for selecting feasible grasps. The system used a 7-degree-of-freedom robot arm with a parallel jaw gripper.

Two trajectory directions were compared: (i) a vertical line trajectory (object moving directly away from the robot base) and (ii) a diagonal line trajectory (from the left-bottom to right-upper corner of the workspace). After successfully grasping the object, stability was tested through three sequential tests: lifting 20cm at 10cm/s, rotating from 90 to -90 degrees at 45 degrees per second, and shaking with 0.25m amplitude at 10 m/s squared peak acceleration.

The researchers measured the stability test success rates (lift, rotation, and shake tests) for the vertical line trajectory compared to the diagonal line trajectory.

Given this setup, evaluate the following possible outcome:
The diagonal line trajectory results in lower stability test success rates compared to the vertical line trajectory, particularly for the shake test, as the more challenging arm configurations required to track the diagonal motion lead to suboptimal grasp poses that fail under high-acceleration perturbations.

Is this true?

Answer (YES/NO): NO